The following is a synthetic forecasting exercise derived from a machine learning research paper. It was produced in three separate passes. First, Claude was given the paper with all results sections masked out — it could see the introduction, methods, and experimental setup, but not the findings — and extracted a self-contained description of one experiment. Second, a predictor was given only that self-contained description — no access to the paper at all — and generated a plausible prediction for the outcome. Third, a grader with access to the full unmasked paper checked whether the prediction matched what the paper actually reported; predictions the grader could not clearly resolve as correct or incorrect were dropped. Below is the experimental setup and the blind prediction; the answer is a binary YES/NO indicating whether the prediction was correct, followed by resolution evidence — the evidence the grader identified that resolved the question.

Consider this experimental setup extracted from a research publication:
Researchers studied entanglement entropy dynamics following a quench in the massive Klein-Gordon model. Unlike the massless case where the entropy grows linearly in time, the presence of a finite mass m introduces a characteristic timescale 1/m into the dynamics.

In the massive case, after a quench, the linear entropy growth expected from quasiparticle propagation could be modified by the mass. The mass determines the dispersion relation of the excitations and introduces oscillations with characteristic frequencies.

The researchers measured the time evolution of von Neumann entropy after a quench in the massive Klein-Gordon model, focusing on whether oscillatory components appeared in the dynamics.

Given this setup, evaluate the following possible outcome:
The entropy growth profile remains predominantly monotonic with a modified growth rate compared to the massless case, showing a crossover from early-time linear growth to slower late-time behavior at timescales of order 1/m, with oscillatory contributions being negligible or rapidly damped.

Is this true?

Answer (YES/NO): NO